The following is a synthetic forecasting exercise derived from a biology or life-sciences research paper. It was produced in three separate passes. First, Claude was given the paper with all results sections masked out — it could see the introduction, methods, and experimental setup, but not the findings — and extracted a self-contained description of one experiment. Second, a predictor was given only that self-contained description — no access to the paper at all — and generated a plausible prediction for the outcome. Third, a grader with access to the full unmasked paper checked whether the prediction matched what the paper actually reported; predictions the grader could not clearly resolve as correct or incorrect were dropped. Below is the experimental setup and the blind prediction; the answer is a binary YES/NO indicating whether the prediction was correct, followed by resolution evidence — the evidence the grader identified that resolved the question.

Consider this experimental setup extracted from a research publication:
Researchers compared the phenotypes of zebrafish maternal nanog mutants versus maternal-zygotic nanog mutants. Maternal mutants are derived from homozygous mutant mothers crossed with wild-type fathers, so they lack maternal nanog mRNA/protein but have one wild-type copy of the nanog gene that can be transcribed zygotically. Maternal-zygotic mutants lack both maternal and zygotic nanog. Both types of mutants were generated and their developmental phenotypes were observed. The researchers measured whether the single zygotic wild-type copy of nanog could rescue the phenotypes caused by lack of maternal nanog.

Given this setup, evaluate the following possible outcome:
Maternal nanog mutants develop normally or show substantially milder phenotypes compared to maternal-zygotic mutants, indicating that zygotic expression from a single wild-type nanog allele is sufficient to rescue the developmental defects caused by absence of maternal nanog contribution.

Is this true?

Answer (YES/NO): NO